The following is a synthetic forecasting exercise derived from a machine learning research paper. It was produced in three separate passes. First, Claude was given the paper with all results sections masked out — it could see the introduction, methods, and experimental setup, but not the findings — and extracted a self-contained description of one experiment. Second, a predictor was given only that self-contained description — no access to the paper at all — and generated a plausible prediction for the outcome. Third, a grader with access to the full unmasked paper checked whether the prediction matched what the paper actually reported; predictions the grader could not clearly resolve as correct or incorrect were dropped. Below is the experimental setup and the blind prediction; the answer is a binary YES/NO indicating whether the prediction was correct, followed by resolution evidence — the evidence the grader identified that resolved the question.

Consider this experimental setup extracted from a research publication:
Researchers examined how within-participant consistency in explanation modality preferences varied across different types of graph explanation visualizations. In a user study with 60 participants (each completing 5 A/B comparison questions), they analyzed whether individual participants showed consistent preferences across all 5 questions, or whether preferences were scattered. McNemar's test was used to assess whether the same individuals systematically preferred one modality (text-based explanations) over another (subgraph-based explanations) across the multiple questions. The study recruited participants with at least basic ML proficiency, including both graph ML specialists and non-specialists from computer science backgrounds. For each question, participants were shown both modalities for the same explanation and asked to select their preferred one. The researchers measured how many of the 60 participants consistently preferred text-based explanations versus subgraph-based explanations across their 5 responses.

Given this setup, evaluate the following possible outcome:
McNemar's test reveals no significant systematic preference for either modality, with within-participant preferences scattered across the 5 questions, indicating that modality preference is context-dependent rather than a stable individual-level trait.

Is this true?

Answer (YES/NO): NO